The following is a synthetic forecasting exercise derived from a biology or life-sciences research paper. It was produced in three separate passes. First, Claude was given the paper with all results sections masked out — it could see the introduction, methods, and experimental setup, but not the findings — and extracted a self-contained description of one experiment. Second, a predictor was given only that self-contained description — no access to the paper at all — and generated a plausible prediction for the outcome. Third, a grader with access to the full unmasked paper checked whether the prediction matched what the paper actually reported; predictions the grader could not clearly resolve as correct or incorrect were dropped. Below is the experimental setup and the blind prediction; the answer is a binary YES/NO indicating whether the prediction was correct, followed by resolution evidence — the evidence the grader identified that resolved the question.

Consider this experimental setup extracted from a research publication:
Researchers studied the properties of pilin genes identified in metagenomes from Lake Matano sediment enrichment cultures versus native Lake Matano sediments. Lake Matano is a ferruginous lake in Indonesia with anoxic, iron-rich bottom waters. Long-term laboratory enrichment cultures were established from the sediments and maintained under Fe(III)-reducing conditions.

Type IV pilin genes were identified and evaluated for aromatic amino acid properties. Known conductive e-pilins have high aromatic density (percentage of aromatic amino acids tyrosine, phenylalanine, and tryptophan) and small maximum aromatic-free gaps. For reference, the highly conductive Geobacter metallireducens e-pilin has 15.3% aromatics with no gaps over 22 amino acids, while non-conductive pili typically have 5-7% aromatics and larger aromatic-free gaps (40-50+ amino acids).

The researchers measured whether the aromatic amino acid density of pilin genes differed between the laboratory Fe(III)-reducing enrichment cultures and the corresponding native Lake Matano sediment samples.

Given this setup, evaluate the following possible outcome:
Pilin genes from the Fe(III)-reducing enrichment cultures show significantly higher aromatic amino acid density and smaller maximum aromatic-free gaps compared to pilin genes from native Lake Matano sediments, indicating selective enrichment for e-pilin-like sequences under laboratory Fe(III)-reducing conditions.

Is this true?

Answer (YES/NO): NO